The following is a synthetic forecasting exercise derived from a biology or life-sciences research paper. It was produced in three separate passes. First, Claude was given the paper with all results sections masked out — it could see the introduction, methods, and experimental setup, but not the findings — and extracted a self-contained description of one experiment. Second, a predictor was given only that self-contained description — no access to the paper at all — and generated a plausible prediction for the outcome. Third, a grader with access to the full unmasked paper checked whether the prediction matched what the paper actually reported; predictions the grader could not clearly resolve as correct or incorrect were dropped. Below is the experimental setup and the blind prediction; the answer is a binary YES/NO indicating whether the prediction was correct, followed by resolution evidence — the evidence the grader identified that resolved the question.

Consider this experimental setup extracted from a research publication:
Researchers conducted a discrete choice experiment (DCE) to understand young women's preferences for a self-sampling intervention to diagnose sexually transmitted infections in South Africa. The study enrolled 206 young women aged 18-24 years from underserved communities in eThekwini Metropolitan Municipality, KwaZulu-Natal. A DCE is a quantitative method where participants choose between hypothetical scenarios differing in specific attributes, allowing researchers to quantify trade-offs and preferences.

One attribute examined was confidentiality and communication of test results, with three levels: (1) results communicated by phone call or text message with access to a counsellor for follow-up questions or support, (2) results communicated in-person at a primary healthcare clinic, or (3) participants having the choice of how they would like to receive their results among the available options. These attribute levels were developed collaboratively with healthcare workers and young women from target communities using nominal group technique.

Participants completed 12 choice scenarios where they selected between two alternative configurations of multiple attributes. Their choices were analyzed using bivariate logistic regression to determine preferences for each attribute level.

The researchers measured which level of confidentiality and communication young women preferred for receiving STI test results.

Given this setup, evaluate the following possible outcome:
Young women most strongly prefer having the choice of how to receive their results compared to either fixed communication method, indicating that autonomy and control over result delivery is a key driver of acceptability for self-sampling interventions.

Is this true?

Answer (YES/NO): NO